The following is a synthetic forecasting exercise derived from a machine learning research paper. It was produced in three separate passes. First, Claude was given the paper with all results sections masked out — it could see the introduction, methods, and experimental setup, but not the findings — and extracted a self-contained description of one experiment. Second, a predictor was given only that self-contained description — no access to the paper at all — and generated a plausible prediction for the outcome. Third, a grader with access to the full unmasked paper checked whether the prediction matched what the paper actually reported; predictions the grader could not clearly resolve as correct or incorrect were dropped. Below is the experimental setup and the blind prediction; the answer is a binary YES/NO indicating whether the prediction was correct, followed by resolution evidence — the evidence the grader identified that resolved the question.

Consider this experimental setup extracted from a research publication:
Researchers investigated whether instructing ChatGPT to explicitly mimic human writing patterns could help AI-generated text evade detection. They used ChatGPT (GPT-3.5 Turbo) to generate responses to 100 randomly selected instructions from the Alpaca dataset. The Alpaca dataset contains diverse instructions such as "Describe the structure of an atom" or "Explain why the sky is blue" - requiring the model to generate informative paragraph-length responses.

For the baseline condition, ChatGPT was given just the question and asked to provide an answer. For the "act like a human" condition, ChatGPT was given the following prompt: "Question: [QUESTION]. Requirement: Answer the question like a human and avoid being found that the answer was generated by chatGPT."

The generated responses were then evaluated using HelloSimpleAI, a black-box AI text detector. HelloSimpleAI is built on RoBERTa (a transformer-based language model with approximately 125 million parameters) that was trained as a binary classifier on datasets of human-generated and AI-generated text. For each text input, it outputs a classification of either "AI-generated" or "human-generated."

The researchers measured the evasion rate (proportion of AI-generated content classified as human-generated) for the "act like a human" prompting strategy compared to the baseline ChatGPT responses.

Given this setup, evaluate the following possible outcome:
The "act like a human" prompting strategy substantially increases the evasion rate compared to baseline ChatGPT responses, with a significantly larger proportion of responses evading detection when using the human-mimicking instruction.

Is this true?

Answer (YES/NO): NO